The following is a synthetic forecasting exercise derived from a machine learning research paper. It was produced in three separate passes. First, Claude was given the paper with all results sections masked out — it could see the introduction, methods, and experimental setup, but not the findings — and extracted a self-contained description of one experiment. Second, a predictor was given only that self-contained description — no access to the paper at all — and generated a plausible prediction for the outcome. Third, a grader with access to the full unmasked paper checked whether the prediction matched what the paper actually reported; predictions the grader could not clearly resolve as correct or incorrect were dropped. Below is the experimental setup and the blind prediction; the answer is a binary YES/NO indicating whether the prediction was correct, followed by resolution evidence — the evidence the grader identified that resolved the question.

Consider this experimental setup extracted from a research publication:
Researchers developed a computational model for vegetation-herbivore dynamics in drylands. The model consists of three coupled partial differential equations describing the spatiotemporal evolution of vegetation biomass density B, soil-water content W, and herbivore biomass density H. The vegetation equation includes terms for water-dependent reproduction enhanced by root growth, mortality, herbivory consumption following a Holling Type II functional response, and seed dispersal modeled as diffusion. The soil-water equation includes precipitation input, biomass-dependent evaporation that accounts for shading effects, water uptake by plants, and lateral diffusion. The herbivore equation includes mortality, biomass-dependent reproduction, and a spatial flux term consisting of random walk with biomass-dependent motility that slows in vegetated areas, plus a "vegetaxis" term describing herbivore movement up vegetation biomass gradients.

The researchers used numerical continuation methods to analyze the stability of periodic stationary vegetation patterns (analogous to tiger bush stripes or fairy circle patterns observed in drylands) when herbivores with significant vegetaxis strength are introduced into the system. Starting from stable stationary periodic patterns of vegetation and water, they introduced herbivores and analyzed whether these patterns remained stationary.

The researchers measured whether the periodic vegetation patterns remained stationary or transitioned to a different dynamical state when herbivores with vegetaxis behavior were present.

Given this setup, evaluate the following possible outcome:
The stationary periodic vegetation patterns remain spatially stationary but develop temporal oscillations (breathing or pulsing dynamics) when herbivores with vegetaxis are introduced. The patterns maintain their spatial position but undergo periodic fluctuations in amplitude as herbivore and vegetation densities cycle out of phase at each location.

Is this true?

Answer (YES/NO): NO